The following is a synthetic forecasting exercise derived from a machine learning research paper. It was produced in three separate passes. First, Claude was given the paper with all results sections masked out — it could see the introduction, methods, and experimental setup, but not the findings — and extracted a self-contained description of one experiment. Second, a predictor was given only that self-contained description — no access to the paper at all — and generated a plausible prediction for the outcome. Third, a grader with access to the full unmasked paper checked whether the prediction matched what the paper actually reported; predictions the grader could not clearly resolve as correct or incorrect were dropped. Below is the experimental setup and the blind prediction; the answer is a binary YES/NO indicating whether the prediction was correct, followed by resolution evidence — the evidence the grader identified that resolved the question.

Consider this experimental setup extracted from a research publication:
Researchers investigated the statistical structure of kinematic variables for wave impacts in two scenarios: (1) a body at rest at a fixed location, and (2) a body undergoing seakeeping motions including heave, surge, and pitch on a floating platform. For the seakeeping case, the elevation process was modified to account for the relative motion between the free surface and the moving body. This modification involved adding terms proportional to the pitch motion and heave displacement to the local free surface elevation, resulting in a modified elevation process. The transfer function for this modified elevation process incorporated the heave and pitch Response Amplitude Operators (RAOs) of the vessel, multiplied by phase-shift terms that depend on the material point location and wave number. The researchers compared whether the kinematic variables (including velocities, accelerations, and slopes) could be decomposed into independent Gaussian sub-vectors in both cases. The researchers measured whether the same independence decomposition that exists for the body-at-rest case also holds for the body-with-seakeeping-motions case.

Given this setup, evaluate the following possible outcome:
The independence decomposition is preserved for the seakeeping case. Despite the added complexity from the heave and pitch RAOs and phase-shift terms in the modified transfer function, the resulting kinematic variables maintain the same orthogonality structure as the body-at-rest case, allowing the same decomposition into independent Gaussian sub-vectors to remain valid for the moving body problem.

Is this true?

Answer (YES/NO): NO